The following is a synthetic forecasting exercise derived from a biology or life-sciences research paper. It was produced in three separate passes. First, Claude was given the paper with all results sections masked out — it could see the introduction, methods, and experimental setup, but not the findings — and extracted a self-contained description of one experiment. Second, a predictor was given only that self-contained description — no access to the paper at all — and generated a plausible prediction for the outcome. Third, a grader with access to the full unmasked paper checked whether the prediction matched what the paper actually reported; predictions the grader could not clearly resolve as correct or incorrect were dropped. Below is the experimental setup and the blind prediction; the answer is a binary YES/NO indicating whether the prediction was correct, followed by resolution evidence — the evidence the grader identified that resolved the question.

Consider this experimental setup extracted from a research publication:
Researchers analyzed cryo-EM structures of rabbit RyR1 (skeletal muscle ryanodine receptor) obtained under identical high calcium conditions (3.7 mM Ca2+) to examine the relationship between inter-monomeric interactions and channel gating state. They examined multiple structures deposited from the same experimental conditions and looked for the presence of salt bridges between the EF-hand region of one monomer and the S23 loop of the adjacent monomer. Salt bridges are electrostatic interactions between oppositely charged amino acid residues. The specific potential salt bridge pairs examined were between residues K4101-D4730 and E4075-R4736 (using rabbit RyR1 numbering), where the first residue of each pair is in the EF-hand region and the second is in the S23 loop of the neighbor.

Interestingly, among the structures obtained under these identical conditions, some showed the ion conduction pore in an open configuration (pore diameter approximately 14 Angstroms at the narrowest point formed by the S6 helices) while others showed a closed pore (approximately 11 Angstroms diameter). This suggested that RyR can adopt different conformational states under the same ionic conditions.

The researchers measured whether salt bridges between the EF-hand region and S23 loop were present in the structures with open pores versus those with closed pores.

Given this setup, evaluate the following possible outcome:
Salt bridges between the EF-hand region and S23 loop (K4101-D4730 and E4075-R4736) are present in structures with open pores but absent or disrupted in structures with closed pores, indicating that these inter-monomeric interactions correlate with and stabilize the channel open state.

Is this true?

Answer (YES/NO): NO